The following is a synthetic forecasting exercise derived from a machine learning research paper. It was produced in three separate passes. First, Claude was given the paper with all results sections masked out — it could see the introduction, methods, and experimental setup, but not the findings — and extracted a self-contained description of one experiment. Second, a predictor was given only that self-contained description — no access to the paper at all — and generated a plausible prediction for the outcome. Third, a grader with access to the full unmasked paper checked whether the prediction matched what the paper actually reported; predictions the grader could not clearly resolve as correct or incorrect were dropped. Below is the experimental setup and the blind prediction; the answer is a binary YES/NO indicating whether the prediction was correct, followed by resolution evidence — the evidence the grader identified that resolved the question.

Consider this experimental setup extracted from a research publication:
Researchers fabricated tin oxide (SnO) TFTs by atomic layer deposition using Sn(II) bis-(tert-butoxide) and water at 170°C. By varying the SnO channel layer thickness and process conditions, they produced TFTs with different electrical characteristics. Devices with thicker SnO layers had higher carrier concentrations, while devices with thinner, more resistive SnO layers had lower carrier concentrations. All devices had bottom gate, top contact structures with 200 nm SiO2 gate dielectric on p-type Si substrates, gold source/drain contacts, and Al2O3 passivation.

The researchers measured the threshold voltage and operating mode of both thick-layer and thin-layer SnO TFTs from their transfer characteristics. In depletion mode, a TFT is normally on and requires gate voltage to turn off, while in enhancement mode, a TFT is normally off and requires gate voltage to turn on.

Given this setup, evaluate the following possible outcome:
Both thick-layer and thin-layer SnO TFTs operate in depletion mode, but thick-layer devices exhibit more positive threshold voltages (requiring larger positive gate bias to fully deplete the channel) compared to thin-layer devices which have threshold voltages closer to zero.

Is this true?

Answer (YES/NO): NO